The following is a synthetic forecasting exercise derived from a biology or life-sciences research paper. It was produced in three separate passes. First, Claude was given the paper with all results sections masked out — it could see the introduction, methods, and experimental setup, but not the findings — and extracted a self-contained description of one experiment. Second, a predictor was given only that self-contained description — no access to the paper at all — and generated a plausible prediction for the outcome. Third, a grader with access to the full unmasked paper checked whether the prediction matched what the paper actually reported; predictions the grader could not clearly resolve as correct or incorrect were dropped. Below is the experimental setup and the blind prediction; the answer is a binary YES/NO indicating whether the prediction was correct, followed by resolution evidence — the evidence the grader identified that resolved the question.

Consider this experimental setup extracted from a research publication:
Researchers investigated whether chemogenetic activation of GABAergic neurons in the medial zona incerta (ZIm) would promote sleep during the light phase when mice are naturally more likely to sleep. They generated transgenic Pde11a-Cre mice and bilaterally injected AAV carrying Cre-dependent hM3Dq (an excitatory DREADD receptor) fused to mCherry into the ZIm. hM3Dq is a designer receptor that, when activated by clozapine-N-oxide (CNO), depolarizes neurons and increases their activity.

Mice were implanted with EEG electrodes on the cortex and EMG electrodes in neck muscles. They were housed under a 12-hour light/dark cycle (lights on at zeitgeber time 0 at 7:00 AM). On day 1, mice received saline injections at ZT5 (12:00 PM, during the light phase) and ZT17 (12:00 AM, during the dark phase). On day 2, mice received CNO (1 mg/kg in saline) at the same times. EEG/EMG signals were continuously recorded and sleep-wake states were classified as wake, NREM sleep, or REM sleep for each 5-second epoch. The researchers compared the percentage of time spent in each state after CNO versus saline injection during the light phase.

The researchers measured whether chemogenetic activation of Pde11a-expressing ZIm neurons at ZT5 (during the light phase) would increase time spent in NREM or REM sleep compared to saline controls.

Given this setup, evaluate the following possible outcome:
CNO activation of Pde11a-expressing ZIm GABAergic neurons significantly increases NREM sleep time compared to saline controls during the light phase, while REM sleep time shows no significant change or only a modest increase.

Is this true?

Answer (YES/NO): NO